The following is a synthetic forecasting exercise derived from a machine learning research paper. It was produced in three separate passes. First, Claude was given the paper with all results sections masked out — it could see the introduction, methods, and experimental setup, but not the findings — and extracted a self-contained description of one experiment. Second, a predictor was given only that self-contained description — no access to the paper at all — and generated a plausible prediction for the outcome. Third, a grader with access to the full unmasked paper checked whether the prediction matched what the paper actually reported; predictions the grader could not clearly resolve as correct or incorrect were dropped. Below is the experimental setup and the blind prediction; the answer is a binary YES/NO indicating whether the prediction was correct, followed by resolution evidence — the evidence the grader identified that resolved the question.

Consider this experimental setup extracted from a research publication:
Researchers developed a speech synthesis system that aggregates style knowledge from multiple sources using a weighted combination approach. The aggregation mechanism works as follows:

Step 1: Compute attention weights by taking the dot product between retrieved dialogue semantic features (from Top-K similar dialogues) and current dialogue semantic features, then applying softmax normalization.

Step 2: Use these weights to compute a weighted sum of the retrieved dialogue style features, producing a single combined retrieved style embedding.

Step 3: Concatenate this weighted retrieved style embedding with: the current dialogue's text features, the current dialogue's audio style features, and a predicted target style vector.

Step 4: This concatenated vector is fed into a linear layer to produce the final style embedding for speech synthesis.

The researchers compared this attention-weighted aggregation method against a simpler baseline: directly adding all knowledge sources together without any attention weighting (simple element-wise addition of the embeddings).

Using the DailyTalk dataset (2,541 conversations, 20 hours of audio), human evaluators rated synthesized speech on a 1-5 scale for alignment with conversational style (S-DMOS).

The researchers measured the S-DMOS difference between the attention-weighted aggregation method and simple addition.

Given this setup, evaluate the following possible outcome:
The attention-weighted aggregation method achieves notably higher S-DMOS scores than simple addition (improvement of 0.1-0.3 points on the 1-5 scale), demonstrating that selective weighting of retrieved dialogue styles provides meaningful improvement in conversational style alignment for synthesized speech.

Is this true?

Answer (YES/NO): YES